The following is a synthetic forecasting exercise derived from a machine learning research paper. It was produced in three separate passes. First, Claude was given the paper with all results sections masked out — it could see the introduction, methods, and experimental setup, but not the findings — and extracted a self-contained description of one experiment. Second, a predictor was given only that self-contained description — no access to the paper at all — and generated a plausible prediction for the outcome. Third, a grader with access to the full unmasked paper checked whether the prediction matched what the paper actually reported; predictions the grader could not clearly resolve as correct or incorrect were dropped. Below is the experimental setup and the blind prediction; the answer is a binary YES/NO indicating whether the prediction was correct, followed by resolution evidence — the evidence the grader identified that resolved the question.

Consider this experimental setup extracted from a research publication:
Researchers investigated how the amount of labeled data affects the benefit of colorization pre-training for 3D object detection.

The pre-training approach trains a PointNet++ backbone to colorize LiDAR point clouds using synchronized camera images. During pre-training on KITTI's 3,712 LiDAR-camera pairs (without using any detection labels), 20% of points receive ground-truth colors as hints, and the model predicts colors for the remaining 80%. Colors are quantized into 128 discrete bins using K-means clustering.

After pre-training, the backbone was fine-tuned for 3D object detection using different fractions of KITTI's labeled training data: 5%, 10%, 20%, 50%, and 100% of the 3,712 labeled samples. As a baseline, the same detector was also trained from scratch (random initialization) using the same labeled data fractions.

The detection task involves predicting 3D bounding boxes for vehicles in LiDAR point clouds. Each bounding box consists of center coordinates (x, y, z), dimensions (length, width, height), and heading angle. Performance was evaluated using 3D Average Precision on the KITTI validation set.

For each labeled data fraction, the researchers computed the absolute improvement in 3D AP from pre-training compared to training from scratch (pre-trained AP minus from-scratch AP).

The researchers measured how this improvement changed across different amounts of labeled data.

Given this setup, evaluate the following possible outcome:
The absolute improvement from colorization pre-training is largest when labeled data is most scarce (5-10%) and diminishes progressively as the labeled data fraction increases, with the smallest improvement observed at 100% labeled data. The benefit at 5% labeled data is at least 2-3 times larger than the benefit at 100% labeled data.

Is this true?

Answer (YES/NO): YES